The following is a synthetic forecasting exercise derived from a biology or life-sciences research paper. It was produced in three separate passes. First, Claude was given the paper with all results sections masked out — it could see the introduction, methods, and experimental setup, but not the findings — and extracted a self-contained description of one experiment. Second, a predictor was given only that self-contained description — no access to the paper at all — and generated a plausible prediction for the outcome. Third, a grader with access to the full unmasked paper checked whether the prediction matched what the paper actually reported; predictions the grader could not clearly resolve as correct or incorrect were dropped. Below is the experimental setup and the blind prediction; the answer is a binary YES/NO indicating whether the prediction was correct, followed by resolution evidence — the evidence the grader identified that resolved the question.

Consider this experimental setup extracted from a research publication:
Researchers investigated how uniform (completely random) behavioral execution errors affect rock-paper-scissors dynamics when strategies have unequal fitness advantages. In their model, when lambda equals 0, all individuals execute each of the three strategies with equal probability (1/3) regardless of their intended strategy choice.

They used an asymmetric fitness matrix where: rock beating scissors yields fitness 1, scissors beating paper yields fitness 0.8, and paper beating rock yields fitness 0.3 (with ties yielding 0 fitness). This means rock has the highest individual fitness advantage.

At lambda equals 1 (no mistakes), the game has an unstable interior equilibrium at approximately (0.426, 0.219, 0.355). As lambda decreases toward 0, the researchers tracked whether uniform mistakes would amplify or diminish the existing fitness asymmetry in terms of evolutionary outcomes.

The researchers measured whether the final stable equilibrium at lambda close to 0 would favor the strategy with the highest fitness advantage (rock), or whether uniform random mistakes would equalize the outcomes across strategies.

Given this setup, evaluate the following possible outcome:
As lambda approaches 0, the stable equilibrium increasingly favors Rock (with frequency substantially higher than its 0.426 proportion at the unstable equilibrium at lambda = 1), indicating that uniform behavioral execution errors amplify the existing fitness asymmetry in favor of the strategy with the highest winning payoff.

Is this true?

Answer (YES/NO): YES